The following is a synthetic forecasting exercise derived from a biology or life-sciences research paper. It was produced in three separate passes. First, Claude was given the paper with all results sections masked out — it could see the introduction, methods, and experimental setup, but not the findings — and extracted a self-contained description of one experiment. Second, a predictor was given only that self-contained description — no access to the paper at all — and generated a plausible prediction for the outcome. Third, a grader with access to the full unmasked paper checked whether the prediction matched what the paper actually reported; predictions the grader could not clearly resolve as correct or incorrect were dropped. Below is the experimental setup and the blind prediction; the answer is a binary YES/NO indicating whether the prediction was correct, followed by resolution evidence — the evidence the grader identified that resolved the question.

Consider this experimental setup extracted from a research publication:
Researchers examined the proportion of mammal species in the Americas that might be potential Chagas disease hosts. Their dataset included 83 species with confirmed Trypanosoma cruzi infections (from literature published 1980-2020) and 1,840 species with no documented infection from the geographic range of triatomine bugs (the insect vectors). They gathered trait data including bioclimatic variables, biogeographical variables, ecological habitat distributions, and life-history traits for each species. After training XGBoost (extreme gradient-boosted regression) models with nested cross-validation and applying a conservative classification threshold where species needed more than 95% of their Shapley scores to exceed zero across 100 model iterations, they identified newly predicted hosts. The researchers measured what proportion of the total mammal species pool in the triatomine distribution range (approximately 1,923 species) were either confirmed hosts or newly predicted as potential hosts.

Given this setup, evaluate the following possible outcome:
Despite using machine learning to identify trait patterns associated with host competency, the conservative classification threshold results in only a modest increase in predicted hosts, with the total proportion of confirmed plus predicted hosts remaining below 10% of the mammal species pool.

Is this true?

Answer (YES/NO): NO